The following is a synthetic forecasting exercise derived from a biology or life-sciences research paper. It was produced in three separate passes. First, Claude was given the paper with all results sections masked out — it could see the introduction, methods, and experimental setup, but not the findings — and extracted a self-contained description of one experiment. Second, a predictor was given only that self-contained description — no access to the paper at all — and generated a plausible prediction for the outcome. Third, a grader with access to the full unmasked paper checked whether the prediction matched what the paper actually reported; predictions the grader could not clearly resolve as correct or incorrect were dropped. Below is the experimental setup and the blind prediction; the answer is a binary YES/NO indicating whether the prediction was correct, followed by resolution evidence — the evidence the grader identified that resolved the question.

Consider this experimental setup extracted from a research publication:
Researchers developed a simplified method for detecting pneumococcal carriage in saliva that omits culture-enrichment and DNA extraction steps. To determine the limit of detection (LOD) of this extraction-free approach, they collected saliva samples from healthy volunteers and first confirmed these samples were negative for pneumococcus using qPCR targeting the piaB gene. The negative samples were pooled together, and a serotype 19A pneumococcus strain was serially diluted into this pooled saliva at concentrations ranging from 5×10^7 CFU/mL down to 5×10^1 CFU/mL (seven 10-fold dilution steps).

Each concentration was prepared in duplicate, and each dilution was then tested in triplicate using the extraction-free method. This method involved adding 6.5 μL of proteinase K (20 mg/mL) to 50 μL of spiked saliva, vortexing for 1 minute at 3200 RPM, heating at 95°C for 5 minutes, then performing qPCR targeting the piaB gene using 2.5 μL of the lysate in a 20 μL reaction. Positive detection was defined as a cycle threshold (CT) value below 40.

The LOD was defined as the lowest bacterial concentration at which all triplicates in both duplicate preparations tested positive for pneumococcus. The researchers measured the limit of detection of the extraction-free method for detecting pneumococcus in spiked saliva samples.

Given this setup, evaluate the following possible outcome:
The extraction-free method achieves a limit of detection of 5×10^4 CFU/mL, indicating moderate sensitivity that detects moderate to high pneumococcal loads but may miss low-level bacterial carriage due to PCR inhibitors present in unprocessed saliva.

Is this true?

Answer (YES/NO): NO